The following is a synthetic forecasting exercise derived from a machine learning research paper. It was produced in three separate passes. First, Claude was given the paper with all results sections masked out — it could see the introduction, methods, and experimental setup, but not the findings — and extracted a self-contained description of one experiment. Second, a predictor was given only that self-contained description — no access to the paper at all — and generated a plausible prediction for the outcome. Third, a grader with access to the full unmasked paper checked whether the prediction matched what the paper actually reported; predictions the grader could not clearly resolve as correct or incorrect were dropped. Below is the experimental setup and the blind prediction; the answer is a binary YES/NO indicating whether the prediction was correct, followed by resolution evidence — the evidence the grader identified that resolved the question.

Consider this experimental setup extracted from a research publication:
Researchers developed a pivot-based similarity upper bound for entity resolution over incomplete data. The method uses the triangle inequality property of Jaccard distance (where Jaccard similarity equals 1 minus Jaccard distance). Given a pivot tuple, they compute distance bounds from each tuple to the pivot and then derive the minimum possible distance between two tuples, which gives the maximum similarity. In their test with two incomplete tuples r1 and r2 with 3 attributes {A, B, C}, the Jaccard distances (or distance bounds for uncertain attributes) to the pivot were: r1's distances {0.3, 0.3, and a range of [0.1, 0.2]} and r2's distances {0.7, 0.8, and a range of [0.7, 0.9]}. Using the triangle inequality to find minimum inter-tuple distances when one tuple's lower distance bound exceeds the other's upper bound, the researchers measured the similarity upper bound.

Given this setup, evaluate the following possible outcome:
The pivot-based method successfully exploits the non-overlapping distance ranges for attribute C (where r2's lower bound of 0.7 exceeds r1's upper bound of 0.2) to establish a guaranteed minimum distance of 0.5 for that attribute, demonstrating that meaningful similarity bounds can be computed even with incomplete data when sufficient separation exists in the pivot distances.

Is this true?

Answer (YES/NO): YES